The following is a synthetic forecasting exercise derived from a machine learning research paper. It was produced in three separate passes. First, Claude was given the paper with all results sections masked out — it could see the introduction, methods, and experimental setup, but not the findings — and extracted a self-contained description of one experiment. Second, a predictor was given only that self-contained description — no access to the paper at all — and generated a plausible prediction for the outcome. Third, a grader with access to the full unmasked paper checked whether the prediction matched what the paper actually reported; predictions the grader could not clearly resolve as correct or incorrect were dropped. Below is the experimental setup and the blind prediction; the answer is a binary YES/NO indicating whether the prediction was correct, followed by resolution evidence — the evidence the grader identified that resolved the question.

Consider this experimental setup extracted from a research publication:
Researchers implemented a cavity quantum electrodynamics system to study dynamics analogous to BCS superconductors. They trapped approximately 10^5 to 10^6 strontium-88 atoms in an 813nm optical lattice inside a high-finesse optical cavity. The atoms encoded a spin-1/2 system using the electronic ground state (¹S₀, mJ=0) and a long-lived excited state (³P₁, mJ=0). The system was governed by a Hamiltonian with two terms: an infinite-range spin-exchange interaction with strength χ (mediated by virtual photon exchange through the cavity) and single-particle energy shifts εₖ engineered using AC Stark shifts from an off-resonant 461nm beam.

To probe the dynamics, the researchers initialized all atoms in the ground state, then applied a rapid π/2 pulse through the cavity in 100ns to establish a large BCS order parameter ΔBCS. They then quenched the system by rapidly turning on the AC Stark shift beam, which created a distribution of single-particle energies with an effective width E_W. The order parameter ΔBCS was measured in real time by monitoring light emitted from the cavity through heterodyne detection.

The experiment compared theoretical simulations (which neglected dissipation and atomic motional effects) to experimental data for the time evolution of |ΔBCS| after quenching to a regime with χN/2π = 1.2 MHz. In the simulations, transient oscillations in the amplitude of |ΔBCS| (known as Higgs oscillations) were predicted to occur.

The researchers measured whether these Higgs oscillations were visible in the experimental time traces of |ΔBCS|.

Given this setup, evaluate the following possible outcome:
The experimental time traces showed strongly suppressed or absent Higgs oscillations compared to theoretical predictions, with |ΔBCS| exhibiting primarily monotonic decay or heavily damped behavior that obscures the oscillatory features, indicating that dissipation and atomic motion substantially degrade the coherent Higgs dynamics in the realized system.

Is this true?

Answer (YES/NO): NO